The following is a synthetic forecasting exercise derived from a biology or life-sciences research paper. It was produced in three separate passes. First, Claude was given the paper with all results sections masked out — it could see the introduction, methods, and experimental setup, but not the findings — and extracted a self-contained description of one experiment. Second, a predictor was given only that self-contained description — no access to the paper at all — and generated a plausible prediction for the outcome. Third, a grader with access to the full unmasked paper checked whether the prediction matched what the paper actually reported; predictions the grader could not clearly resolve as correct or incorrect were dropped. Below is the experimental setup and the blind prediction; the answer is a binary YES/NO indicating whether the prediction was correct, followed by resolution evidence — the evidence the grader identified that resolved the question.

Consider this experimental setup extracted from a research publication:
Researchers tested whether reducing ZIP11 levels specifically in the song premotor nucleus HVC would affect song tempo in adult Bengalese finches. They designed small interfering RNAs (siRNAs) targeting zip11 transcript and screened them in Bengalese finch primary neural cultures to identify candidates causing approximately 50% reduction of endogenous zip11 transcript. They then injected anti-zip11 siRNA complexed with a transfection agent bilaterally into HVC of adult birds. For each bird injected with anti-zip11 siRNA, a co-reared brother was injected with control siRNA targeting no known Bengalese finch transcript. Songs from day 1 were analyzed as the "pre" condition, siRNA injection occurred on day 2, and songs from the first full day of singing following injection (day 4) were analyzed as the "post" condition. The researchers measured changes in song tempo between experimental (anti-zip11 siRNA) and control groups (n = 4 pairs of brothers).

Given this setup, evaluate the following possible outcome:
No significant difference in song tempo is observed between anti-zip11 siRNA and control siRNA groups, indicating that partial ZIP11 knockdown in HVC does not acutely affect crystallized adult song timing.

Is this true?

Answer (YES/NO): NO